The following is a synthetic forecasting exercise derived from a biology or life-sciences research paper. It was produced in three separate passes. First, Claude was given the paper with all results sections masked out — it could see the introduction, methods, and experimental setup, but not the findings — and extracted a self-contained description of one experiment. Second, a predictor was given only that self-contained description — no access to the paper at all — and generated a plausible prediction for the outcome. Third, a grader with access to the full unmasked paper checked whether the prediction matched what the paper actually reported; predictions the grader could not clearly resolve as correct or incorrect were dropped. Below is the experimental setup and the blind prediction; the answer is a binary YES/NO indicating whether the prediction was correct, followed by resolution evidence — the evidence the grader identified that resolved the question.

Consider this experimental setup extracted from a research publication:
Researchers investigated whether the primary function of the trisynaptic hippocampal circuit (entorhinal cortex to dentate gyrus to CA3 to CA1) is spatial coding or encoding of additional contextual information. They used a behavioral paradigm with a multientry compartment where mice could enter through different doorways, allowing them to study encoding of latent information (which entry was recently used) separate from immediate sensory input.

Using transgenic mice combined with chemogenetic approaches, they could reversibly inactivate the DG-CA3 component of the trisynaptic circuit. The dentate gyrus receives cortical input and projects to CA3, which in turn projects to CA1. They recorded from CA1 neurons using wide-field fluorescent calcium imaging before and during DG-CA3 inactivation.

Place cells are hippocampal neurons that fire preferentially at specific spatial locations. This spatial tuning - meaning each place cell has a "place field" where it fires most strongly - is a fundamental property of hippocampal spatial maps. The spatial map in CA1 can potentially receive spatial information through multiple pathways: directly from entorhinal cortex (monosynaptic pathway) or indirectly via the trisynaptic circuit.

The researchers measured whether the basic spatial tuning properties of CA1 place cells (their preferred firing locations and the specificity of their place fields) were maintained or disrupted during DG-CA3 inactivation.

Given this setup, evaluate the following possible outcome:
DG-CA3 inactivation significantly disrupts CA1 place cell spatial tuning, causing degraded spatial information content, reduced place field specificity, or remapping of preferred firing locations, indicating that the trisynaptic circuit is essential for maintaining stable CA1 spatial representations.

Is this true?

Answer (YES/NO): NO